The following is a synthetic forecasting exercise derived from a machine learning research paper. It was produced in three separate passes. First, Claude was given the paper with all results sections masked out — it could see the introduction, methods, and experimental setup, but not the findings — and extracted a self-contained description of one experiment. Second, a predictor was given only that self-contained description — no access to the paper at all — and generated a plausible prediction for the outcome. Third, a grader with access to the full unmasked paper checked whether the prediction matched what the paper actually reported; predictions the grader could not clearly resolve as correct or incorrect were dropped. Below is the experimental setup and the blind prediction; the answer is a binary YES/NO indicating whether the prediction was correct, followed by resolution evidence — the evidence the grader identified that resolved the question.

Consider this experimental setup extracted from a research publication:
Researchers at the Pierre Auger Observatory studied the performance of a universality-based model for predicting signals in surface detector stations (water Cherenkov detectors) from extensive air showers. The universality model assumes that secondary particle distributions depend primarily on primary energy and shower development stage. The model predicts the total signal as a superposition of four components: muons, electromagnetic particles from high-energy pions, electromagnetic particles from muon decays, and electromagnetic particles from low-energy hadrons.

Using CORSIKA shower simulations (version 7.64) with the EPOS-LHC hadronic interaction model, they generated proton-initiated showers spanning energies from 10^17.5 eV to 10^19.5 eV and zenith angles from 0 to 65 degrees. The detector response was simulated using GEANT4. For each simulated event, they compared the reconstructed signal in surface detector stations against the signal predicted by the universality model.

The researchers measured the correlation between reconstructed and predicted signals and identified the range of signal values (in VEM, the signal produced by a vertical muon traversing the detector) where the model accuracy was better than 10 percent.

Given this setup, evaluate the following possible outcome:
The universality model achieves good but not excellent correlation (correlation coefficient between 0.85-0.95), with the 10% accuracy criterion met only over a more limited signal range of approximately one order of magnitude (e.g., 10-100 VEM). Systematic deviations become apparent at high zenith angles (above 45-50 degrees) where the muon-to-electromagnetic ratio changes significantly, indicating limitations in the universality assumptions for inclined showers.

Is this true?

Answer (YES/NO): NO